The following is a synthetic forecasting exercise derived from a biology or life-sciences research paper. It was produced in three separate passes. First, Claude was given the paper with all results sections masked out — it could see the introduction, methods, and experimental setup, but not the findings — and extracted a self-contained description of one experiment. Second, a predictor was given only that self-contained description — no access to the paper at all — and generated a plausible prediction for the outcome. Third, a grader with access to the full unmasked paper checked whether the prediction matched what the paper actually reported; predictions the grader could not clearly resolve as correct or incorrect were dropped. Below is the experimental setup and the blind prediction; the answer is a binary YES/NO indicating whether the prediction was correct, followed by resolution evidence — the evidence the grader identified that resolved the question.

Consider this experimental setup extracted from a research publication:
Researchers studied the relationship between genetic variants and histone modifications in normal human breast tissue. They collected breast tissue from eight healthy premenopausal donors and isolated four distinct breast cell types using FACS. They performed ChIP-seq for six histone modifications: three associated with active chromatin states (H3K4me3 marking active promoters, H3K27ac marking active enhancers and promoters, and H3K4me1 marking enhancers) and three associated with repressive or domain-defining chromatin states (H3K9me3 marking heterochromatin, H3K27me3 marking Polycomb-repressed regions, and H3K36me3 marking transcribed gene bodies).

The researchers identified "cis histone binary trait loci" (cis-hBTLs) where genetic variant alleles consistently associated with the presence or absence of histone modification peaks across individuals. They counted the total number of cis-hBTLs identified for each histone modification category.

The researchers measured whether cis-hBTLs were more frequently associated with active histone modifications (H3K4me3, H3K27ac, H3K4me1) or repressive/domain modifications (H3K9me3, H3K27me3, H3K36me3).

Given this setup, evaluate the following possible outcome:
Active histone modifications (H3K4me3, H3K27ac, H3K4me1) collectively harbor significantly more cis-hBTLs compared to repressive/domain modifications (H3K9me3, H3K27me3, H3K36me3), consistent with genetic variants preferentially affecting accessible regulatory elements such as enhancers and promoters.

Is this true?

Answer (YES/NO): YES